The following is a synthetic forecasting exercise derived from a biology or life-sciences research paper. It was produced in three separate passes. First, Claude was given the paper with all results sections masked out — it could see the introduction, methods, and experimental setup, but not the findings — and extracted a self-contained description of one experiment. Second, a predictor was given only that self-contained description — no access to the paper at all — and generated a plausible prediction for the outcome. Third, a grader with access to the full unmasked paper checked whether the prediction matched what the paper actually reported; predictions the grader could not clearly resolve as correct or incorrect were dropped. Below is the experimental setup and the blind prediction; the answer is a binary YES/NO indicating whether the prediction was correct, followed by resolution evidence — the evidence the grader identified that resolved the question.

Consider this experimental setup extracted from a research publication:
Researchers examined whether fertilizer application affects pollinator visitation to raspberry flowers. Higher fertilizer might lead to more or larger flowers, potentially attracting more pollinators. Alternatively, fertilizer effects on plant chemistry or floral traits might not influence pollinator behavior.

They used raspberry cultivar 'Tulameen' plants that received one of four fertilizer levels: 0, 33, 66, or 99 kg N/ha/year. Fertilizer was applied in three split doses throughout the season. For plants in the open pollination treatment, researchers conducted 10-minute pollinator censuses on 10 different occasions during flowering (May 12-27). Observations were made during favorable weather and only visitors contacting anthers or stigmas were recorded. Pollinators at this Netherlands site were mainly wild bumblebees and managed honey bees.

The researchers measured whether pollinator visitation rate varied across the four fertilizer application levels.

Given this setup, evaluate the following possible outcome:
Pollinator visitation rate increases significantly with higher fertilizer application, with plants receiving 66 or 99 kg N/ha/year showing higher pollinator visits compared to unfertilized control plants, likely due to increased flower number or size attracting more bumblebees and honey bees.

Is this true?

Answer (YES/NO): NO